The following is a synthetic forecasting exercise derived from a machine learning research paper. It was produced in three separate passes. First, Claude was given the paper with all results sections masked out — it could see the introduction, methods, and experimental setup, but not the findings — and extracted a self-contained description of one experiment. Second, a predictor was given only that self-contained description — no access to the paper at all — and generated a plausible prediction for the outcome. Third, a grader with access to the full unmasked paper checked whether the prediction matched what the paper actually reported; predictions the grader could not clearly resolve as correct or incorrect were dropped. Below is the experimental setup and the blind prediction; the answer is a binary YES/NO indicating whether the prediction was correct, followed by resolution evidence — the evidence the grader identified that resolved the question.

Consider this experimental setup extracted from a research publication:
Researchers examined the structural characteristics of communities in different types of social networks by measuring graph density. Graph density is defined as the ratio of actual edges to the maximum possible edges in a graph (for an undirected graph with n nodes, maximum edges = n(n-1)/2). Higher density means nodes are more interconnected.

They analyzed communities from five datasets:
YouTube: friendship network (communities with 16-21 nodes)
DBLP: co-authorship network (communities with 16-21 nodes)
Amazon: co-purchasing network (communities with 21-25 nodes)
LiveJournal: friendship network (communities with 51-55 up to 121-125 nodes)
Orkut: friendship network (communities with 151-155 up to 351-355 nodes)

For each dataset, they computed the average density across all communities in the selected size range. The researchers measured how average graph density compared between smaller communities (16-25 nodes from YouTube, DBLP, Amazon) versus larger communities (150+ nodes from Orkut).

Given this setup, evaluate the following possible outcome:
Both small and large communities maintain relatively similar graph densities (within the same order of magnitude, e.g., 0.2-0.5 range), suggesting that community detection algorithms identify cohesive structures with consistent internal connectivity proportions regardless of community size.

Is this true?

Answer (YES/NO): NO